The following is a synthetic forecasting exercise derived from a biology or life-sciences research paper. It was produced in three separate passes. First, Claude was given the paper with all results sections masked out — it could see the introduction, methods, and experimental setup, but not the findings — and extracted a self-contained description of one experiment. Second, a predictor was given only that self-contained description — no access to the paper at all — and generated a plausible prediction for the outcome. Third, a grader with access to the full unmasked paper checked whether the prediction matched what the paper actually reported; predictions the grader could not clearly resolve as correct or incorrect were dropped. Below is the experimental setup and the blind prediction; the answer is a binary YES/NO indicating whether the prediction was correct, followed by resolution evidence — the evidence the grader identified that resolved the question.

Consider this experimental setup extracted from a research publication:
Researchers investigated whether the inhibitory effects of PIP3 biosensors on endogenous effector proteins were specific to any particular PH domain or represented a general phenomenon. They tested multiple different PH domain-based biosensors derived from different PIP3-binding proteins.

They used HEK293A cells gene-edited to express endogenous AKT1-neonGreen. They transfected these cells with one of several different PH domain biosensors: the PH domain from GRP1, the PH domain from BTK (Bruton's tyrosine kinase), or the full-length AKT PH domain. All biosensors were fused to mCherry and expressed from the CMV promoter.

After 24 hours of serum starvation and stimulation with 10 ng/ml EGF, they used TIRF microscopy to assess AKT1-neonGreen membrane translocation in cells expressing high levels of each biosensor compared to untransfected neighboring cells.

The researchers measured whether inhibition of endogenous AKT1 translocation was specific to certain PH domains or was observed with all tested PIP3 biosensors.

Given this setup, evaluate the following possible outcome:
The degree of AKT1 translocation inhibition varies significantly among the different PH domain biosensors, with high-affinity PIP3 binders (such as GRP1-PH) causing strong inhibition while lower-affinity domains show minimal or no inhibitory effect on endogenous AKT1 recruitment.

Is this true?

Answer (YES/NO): NO